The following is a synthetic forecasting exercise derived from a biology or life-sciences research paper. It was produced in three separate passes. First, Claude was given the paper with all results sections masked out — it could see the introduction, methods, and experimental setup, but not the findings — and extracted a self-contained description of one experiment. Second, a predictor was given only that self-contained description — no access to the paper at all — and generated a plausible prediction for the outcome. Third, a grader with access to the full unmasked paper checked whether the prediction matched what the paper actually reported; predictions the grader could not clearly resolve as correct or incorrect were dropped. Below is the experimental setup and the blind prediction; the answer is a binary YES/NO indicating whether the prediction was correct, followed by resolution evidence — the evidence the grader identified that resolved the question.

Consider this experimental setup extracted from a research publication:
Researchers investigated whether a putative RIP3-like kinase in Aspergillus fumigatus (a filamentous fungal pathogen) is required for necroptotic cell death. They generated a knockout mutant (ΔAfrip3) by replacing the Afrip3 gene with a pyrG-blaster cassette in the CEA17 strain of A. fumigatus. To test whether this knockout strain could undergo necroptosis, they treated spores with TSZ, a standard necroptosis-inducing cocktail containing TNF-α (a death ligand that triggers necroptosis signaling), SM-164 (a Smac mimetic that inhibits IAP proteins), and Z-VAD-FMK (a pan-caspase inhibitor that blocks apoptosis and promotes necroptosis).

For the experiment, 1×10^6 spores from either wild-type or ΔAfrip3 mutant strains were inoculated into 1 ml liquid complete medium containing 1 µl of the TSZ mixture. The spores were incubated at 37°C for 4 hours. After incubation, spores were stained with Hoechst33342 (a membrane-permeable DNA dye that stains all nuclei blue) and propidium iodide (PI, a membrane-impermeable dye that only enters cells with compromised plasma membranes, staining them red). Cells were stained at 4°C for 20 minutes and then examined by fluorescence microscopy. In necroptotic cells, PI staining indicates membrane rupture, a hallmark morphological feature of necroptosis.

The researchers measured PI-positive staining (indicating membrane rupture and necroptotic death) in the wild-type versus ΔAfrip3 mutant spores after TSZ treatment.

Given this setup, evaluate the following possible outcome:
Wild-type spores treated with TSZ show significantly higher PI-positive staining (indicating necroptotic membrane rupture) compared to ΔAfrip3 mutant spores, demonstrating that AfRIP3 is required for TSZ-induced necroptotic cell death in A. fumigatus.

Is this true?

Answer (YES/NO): YES